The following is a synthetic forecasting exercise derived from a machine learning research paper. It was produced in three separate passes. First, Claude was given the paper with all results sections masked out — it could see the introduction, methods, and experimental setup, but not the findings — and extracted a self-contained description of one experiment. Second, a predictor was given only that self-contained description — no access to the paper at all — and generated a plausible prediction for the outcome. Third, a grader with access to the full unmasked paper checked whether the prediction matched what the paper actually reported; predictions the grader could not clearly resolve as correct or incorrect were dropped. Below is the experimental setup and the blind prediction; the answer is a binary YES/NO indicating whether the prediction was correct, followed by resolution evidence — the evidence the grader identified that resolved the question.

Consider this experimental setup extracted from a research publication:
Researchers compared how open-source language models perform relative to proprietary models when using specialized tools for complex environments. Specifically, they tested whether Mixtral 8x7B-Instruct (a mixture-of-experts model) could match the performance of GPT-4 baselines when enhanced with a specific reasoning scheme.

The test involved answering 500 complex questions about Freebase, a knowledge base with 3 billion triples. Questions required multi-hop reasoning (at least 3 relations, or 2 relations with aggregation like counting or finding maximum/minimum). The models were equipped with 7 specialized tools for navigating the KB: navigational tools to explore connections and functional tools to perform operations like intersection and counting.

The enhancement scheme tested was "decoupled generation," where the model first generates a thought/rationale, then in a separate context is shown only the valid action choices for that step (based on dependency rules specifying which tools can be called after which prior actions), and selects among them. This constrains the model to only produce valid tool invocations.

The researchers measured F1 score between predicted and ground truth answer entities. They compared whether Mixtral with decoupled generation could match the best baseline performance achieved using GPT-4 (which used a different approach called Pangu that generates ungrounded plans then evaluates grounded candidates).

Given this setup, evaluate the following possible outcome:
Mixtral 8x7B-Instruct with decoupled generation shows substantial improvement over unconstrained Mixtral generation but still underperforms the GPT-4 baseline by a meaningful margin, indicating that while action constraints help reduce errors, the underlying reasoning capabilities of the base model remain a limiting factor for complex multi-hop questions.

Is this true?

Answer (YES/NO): NO